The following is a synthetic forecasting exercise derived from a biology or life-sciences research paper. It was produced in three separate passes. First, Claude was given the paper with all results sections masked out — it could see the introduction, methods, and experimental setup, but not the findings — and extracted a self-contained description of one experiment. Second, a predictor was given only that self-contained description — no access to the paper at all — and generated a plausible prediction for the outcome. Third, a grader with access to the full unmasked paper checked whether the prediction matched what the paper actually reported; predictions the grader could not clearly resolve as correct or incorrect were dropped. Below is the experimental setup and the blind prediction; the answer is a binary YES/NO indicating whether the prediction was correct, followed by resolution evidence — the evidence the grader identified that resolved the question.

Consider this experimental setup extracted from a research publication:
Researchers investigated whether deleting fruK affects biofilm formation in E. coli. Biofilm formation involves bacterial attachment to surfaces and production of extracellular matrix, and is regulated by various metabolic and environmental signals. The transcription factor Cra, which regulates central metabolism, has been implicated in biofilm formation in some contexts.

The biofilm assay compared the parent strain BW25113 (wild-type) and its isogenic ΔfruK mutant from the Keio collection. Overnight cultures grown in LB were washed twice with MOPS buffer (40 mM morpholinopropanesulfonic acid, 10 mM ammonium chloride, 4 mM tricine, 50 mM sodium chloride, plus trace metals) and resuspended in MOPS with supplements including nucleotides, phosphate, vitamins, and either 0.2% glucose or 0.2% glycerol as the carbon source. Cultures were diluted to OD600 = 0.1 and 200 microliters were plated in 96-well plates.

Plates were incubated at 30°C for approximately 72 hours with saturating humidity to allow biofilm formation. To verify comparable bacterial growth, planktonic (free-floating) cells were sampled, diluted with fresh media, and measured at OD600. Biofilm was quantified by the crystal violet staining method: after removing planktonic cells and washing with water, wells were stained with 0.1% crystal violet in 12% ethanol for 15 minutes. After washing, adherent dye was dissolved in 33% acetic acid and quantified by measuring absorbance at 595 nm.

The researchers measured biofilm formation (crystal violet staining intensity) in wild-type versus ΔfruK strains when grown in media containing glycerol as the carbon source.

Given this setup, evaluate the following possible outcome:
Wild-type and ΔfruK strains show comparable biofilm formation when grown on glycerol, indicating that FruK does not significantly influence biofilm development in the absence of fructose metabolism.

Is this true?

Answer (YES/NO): YES